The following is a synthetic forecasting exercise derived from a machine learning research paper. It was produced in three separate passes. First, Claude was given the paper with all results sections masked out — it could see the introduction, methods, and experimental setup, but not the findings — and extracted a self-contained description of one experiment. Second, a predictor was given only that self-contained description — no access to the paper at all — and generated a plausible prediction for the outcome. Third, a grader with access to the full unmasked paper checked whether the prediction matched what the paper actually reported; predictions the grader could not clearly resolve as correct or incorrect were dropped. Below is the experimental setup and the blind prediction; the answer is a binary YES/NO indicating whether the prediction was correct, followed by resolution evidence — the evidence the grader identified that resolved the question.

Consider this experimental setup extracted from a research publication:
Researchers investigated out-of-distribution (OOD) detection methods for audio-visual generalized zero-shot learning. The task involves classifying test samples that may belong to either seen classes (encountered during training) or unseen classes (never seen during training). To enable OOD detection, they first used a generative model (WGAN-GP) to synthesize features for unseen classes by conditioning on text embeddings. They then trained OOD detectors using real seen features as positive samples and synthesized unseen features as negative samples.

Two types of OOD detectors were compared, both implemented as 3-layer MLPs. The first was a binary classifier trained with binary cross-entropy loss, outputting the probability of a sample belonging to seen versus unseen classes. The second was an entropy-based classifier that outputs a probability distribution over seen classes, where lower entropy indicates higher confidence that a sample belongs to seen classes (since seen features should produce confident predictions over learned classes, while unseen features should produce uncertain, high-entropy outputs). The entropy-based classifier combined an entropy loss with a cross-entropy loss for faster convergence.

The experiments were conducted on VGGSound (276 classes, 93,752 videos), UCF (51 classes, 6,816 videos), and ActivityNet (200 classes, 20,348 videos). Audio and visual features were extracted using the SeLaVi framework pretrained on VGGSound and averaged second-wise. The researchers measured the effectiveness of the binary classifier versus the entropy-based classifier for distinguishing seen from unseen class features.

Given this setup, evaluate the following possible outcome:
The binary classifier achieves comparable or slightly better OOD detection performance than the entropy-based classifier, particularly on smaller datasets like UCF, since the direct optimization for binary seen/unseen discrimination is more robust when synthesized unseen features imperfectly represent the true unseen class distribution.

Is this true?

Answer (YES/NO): NO